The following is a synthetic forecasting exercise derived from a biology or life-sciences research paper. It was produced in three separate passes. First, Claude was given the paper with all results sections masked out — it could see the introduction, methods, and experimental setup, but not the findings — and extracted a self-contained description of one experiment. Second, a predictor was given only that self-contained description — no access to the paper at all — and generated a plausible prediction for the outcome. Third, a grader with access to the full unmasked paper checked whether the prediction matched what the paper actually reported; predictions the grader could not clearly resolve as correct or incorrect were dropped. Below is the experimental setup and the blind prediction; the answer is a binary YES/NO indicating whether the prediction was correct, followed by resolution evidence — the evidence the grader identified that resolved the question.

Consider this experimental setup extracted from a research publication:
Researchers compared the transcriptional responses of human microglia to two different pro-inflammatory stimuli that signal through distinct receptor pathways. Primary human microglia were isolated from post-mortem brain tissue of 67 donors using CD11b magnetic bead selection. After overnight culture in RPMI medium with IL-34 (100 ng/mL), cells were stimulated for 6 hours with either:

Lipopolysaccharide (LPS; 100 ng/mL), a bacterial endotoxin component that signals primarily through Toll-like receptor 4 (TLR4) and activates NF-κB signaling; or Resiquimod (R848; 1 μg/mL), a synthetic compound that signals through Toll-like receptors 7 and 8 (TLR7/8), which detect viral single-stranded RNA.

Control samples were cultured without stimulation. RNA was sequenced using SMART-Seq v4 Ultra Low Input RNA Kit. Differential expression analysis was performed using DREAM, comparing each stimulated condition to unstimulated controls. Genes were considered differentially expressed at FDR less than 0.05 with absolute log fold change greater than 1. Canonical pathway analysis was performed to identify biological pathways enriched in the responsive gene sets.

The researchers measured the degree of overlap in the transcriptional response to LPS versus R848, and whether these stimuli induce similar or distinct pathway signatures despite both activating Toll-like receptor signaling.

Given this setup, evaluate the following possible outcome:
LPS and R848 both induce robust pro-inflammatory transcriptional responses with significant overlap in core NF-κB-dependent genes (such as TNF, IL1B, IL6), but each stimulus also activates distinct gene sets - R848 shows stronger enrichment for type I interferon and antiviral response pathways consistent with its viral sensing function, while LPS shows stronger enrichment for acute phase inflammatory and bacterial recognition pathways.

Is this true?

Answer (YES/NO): NO